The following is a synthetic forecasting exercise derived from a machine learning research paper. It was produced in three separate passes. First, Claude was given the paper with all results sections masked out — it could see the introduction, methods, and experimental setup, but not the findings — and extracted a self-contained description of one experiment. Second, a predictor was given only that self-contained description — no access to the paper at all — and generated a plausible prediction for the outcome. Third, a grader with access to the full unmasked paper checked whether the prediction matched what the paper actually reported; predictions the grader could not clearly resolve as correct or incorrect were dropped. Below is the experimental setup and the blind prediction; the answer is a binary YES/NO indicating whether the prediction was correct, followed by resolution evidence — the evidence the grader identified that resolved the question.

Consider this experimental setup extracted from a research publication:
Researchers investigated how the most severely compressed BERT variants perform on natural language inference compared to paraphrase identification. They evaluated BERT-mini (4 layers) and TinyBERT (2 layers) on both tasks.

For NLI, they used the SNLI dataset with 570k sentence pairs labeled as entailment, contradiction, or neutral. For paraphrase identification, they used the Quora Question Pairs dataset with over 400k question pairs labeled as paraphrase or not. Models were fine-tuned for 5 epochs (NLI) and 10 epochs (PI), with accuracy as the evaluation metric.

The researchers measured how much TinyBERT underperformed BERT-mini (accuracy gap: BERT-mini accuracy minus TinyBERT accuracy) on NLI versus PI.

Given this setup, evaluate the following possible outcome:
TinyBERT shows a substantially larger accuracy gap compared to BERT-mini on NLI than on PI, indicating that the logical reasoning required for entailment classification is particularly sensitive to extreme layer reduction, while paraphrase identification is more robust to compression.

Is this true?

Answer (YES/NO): NO